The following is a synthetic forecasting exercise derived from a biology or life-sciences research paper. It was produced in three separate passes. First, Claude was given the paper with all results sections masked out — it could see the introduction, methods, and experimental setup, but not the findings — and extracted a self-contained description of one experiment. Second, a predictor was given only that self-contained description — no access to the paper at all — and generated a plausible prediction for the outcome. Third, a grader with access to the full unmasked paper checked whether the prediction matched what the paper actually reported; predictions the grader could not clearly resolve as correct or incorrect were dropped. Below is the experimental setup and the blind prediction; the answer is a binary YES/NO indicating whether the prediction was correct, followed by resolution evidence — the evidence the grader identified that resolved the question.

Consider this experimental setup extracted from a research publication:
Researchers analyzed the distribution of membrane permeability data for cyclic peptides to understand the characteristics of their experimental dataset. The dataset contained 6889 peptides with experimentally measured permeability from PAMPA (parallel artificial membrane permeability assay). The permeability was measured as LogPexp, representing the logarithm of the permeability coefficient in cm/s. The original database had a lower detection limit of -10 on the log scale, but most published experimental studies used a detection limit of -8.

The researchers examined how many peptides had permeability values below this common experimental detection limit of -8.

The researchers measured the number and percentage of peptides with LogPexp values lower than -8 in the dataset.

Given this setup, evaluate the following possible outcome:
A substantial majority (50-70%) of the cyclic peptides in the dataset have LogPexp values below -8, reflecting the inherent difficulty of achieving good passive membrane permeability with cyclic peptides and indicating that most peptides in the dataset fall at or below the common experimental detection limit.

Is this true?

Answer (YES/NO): NO